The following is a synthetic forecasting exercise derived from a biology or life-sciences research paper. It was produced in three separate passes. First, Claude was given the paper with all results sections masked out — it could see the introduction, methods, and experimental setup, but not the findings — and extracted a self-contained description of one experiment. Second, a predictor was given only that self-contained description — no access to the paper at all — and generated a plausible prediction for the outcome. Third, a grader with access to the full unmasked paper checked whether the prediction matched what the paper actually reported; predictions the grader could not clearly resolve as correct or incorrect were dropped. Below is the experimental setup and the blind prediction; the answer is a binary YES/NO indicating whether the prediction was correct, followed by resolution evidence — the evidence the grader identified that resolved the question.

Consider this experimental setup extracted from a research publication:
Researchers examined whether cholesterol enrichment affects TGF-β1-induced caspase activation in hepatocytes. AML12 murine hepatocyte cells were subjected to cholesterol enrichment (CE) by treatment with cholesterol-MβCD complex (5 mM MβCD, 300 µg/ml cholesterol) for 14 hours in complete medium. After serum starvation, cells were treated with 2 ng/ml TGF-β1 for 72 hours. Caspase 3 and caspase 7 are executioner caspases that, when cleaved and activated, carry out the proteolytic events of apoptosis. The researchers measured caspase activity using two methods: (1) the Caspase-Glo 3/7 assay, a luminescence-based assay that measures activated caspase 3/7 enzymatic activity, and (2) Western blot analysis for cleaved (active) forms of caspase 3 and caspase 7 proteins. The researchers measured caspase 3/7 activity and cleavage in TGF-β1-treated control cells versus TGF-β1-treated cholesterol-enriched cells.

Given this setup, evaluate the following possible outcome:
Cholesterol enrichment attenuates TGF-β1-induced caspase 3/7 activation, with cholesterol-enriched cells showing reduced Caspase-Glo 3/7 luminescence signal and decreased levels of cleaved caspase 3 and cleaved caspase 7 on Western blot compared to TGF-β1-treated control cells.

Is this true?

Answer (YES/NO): NO